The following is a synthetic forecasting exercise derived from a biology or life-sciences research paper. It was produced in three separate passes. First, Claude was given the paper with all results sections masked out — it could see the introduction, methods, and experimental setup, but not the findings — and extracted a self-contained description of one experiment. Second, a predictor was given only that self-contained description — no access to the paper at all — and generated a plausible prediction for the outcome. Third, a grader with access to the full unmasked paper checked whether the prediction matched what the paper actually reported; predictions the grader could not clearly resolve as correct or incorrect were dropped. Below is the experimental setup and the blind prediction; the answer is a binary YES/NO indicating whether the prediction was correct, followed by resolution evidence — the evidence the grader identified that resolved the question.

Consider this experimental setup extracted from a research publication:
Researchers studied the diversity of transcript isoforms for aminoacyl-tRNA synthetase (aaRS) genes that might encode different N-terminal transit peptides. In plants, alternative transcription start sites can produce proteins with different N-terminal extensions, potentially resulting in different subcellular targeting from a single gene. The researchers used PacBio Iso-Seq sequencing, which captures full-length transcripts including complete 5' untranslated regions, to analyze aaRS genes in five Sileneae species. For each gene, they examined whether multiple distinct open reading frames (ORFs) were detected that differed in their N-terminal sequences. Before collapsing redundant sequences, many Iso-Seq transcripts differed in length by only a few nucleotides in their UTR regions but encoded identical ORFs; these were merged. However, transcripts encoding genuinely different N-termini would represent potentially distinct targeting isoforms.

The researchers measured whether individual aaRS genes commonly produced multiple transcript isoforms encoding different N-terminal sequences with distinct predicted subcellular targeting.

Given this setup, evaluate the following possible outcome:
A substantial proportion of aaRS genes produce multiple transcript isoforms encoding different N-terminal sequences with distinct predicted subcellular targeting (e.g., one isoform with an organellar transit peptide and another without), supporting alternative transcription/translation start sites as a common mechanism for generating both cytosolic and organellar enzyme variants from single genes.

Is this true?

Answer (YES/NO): YES